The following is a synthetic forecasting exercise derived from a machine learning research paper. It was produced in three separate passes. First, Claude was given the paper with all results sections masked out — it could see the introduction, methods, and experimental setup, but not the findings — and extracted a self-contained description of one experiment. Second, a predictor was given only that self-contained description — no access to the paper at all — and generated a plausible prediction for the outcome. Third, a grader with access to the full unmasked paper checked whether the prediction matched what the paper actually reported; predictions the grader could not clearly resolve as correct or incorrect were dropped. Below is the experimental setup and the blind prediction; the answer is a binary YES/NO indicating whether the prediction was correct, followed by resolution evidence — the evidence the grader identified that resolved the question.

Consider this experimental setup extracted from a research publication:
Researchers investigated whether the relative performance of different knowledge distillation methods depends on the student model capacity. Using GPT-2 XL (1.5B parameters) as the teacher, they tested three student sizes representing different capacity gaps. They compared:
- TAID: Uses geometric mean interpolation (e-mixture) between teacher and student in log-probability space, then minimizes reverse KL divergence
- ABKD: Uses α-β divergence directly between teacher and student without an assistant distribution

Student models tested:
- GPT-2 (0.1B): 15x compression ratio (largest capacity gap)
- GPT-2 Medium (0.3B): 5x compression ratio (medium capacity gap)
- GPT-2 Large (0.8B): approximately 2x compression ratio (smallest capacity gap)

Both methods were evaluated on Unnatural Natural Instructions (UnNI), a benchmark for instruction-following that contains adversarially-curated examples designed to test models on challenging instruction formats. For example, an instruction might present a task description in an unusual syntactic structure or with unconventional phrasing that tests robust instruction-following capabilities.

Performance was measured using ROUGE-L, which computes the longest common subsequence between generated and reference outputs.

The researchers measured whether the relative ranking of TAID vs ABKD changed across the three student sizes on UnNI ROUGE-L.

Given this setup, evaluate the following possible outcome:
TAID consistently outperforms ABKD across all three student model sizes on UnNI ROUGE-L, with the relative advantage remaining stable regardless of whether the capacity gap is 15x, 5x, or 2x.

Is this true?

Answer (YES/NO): NO